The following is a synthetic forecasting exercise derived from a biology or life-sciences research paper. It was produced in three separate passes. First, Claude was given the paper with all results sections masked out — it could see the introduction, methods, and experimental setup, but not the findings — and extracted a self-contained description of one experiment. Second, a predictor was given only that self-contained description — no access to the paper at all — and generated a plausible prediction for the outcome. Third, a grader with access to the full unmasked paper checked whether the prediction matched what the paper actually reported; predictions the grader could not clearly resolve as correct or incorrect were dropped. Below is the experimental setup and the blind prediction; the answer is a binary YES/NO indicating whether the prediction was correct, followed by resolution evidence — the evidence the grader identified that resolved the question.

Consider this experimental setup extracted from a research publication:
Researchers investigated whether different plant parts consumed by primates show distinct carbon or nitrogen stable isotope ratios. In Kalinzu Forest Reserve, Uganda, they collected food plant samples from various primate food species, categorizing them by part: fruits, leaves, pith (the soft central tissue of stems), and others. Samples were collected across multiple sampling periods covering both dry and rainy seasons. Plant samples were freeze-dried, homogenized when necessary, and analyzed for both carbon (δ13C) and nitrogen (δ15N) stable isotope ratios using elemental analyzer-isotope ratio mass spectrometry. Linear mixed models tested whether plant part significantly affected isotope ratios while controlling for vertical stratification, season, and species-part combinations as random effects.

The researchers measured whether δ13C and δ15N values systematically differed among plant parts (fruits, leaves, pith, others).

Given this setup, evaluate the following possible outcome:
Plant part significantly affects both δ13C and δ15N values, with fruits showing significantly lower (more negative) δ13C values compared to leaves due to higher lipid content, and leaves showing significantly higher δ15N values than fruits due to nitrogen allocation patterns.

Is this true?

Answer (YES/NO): NO